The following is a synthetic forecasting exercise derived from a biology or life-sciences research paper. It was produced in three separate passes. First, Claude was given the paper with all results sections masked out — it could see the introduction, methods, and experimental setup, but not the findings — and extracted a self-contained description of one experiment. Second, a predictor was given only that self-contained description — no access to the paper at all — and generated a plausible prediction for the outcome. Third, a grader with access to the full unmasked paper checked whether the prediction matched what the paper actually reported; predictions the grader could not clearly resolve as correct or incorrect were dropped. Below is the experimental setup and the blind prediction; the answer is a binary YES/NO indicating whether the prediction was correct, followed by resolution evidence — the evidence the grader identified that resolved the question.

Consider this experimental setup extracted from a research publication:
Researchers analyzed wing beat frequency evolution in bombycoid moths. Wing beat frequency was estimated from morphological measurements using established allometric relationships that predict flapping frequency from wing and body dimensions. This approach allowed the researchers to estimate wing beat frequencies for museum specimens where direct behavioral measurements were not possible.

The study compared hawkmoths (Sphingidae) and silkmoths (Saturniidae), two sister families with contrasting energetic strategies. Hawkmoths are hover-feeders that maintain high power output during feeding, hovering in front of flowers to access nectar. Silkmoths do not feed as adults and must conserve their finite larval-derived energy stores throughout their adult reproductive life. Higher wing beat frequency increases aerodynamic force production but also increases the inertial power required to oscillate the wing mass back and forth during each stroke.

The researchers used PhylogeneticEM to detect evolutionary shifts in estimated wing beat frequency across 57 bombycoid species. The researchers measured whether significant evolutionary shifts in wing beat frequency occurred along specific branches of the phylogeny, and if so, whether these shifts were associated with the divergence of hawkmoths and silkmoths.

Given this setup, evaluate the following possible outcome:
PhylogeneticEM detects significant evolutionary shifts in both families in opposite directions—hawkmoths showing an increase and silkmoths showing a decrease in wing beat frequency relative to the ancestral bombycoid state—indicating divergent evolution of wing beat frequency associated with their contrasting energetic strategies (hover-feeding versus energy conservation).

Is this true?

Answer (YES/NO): NO